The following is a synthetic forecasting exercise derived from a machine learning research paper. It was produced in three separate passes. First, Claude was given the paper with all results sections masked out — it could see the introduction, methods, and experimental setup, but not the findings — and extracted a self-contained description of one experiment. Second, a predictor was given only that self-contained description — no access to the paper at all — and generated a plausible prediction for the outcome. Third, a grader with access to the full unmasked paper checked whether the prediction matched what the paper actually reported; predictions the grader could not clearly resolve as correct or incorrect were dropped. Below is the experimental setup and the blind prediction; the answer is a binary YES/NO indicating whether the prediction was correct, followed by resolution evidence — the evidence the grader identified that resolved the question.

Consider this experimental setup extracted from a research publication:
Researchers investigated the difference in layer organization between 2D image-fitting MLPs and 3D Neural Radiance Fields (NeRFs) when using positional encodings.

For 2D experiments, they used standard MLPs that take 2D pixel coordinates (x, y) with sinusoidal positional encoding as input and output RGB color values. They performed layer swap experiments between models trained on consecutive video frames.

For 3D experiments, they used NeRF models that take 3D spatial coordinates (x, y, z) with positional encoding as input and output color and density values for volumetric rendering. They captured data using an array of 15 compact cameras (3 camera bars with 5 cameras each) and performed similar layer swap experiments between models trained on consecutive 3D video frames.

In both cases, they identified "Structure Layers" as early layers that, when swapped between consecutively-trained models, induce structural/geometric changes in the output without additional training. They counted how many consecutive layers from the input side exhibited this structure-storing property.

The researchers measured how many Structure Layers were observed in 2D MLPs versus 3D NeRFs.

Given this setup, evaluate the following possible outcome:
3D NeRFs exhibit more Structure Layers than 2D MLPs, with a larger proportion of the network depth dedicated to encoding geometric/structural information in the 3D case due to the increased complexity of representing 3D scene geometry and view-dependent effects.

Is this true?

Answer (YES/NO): YES